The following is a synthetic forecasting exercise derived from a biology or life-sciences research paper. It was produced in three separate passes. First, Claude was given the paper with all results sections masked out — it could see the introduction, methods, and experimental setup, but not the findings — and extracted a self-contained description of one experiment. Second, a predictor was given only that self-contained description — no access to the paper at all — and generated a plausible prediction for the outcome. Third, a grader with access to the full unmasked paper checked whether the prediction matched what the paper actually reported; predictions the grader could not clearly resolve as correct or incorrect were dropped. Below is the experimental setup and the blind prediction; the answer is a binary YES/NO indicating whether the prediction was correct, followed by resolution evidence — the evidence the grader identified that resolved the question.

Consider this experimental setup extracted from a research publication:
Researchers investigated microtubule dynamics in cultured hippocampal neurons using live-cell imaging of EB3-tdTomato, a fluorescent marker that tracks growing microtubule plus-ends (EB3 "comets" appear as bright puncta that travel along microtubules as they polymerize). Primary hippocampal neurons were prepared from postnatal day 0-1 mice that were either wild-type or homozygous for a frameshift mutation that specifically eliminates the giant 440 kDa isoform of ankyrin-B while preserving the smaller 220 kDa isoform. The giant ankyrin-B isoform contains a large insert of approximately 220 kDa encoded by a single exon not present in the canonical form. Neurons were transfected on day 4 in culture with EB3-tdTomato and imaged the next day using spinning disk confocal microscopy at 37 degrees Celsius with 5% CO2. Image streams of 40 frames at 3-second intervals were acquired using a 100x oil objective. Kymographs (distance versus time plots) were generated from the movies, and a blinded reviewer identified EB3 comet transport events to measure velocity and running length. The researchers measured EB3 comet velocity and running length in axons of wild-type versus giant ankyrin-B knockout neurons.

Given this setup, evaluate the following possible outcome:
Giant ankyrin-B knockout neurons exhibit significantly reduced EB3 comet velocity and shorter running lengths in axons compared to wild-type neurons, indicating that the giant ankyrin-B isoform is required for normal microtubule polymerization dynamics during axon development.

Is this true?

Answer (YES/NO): NO